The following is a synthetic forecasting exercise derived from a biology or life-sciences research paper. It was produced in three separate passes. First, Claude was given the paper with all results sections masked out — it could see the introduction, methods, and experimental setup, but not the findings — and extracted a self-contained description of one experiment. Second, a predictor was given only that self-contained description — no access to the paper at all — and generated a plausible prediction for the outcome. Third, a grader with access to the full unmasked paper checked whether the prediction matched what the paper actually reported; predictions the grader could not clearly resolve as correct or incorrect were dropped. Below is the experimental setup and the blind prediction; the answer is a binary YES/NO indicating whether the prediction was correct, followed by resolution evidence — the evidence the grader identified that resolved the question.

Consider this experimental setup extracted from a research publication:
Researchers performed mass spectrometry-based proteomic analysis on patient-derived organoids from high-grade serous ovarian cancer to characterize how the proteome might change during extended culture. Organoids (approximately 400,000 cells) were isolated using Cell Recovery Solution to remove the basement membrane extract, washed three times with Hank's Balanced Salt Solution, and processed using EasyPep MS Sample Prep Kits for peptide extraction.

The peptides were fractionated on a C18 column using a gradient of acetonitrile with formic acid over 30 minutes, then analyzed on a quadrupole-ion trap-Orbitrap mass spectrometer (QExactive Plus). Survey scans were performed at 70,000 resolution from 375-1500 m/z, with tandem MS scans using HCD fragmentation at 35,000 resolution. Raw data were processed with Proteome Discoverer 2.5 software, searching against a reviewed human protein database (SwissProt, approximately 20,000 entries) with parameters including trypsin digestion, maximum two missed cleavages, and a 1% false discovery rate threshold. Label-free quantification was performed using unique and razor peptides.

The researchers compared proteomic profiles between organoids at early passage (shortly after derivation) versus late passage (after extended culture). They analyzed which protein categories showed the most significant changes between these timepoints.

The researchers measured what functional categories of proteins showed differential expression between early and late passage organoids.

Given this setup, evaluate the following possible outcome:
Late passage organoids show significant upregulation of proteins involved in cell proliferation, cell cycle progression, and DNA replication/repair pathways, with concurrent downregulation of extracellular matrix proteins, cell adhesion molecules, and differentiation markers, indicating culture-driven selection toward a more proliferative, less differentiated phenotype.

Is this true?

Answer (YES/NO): NO